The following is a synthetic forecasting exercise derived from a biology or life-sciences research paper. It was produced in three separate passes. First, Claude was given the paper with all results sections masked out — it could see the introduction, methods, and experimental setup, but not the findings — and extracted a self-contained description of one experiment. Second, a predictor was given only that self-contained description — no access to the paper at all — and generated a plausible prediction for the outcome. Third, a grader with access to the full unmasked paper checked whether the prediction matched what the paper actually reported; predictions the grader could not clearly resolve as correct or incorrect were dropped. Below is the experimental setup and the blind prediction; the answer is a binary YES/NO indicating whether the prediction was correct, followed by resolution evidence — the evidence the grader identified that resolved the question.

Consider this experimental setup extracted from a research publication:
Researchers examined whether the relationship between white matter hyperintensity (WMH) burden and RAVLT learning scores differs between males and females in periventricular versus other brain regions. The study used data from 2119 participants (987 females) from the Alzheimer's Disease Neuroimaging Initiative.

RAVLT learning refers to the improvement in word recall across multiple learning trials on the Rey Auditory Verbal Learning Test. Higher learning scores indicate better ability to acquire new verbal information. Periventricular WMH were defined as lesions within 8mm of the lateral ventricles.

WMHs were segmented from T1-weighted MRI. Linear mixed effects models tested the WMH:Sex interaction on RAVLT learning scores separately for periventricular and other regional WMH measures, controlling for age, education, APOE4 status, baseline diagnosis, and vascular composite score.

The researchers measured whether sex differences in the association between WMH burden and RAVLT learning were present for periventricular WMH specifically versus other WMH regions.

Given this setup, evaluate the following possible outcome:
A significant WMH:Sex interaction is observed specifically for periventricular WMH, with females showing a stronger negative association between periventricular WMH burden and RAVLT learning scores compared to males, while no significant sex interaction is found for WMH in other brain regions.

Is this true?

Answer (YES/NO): YES